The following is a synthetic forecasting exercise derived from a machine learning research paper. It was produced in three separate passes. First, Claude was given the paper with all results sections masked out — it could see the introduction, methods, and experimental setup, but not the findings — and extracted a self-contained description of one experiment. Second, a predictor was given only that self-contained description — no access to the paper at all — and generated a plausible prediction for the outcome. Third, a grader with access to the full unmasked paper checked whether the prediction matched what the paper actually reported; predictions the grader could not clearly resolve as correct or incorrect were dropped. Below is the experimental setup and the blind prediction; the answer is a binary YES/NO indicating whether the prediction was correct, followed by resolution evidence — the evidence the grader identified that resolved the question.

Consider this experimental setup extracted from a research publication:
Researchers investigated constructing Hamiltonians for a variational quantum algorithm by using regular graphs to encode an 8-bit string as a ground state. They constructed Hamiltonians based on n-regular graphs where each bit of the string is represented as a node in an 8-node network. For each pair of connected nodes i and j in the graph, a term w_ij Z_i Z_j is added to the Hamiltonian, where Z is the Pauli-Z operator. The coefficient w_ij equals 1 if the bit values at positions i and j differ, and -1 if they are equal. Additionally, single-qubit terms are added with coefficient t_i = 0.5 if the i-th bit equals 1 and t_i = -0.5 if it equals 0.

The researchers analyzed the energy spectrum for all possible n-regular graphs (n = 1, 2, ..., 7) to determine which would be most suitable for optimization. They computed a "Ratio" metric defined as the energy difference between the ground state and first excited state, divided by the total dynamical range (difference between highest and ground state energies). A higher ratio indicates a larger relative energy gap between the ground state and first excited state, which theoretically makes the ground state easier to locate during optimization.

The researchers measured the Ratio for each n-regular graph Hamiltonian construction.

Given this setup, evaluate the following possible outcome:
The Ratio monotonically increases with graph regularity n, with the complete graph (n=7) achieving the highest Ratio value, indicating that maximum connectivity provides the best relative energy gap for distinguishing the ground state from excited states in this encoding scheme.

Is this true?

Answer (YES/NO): NO